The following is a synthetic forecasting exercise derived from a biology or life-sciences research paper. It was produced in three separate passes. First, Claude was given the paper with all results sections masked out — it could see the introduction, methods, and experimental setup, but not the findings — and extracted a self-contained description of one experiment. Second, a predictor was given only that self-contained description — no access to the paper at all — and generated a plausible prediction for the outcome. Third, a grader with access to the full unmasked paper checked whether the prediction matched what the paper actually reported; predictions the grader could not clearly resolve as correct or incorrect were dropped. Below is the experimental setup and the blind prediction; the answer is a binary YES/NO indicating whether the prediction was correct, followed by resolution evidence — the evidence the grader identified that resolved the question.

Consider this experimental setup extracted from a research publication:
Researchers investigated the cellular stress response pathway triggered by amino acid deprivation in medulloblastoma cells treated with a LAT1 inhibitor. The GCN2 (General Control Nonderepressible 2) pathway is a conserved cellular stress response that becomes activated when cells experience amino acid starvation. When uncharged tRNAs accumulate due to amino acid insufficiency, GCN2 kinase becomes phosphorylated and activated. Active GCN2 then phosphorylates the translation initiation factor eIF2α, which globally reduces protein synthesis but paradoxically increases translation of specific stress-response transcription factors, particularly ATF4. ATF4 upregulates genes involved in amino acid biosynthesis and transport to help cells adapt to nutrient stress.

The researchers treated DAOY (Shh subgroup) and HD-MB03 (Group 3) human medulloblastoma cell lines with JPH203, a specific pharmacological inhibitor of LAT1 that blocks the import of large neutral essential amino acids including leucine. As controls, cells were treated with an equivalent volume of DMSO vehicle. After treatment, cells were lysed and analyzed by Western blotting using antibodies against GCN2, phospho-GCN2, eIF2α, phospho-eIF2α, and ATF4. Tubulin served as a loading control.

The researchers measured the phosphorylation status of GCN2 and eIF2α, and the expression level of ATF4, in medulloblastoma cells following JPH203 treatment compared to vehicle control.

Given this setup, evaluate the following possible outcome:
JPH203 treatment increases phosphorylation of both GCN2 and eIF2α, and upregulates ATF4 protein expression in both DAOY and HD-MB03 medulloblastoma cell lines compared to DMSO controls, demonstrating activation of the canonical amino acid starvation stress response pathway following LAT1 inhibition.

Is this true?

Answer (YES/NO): YES